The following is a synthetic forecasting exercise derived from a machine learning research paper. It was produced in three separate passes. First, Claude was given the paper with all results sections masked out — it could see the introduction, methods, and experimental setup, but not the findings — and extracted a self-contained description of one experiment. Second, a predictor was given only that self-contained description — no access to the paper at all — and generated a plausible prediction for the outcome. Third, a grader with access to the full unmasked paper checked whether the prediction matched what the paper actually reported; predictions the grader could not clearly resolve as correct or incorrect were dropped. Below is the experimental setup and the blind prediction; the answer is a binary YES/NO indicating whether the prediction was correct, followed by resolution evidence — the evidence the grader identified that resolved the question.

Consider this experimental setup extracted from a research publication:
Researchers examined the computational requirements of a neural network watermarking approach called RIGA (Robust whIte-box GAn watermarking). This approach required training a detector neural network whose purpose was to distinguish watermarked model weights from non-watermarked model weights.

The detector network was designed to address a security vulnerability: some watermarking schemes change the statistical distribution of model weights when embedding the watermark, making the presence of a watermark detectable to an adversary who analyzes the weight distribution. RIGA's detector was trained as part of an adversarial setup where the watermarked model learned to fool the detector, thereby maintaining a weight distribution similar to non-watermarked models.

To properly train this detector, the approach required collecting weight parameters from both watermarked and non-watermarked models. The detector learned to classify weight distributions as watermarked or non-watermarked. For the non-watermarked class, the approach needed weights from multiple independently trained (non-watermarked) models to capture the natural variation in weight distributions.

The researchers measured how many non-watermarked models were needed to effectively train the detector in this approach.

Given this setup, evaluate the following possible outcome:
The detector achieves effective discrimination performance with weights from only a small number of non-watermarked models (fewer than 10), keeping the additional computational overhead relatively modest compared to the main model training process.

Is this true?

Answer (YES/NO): NO